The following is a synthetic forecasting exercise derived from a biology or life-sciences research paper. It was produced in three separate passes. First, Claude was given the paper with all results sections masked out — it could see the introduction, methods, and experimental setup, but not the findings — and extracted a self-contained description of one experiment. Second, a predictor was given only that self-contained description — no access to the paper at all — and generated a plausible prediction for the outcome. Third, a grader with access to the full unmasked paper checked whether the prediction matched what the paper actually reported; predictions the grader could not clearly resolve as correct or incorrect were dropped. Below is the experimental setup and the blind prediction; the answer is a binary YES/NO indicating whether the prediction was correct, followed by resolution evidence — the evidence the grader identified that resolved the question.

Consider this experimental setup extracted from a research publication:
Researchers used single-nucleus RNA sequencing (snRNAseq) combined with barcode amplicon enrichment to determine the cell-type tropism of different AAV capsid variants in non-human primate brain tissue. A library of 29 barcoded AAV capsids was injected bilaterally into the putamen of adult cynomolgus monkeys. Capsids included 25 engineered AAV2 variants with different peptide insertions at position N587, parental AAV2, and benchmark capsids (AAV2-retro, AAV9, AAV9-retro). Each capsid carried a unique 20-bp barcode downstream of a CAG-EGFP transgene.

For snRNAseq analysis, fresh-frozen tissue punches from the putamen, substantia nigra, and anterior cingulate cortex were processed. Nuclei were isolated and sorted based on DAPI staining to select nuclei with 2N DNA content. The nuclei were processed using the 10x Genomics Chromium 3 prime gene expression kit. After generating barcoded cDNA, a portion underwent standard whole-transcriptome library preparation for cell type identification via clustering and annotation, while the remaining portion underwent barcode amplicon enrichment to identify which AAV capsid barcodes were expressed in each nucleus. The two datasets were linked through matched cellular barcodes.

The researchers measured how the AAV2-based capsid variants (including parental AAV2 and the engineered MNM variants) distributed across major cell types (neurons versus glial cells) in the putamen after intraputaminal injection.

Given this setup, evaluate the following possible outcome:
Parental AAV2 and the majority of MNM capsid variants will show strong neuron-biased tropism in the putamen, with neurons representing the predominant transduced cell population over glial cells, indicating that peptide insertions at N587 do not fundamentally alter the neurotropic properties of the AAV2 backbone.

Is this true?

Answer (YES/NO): YES